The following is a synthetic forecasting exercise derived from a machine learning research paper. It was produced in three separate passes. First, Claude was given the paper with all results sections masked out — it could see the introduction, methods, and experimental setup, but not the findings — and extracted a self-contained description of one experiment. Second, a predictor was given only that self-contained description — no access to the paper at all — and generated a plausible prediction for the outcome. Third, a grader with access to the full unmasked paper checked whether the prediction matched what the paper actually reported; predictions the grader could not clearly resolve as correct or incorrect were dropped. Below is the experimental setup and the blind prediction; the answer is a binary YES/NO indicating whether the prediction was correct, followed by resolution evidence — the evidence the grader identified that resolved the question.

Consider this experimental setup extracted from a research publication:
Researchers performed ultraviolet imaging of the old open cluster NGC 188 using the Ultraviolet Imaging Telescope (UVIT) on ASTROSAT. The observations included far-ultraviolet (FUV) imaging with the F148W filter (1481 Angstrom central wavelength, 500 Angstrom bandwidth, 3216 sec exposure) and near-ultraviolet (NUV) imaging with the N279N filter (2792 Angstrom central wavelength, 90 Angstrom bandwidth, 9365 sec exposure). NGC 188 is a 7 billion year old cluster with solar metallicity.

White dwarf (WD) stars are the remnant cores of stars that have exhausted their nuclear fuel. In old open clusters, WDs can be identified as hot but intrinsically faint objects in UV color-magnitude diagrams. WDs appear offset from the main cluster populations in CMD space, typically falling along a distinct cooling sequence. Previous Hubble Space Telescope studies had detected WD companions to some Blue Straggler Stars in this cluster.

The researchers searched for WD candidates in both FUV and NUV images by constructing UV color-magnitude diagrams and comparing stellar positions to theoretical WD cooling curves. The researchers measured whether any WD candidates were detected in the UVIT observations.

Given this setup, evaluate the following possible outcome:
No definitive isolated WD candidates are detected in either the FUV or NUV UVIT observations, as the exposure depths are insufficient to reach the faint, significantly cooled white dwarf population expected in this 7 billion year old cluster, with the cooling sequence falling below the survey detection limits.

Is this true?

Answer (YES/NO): NO